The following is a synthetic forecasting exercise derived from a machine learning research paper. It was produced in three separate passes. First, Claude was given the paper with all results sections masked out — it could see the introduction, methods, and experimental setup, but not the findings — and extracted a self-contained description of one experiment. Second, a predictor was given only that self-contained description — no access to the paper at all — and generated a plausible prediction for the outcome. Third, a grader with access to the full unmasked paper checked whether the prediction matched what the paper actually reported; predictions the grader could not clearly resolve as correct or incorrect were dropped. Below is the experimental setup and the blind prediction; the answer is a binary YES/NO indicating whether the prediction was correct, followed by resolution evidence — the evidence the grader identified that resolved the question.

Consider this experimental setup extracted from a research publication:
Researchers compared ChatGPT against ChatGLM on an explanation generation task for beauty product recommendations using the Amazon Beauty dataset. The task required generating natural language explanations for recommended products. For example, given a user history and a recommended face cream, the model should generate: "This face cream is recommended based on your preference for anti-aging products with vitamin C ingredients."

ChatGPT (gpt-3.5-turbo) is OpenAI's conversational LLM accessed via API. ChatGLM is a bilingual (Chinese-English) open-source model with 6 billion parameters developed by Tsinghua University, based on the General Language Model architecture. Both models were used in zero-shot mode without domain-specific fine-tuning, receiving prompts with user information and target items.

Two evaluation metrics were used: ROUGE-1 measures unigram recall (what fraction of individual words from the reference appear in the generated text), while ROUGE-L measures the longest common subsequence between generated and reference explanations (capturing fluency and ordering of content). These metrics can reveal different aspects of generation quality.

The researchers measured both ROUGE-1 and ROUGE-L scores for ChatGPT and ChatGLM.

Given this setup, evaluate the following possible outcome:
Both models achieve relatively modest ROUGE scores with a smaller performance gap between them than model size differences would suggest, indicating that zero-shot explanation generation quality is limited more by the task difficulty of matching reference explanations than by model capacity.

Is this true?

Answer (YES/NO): YES